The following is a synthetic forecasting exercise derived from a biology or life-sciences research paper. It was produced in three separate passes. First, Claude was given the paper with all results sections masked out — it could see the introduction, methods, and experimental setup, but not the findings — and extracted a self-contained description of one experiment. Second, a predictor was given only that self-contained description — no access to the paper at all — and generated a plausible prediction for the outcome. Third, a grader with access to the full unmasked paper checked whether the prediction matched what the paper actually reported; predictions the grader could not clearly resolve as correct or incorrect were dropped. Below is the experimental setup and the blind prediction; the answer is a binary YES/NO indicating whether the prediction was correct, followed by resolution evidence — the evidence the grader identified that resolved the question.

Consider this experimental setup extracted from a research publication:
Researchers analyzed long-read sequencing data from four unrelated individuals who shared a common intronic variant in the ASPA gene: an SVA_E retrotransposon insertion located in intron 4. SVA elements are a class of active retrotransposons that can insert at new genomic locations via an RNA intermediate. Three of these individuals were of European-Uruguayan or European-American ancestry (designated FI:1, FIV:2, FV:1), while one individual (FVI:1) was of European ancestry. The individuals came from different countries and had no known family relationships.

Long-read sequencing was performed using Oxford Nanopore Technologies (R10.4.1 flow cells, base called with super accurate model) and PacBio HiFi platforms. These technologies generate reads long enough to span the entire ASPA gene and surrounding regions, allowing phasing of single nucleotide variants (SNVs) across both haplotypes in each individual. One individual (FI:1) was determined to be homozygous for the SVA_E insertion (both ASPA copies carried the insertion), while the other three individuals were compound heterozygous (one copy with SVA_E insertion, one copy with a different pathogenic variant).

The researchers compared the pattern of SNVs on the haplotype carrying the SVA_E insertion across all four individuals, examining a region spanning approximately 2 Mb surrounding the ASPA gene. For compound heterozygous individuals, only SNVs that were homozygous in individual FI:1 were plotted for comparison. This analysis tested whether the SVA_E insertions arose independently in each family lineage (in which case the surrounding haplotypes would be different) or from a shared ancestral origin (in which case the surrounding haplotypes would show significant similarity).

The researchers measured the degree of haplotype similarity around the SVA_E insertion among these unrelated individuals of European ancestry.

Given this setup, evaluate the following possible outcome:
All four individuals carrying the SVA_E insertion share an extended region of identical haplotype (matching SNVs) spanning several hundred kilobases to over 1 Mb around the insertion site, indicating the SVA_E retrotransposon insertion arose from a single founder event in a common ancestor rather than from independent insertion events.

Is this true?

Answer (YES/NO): YES